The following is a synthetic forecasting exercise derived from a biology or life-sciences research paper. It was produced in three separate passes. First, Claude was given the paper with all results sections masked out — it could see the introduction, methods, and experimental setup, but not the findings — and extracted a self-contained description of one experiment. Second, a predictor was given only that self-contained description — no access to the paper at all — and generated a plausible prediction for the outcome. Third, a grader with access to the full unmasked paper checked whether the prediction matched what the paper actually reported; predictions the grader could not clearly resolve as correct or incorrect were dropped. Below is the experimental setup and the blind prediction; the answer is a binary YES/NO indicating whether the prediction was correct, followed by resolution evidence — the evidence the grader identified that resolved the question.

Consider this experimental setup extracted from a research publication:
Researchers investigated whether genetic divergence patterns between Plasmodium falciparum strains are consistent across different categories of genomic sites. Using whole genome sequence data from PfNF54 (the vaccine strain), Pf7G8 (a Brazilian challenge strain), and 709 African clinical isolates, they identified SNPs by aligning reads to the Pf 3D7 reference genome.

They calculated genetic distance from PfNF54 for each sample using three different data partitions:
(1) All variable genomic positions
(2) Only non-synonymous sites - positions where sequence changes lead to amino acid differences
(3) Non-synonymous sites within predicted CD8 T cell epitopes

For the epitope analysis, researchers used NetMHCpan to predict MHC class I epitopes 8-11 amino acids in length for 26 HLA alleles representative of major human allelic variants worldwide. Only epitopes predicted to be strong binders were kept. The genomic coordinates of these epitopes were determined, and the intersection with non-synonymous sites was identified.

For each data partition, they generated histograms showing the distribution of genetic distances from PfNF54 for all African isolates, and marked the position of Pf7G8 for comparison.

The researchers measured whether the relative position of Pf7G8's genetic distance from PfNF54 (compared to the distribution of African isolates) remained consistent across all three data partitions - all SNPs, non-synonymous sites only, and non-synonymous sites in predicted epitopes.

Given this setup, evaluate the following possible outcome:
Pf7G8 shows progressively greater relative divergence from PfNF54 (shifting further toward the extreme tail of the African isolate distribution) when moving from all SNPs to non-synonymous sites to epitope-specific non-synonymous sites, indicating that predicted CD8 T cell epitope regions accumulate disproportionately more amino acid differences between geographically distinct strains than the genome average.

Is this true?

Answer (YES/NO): NO